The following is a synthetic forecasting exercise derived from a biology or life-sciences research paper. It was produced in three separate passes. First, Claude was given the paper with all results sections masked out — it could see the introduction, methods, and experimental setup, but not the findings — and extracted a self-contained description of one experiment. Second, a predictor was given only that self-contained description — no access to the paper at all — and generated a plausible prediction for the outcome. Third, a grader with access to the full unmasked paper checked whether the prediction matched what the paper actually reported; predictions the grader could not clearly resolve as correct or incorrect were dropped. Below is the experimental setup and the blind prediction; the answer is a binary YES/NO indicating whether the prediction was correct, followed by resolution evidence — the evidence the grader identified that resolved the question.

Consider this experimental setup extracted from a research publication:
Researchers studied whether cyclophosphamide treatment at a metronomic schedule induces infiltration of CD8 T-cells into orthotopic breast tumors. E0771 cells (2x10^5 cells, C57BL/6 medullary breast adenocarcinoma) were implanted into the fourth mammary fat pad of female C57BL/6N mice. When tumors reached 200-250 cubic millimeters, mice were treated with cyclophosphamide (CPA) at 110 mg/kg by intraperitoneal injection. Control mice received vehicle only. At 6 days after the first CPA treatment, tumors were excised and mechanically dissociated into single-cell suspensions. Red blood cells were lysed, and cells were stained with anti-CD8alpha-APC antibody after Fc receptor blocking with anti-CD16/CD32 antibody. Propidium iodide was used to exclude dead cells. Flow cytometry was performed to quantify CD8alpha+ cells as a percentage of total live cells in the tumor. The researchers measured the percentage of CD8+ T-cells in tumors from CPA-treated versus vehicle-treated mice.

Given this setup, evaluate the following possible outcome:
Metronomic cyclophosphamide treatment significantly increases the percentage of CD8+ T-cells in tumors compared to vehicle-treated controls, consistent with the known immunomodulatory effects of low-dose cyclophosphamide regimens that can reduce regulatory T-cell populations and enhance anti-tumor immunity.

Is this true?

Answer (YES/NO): YES